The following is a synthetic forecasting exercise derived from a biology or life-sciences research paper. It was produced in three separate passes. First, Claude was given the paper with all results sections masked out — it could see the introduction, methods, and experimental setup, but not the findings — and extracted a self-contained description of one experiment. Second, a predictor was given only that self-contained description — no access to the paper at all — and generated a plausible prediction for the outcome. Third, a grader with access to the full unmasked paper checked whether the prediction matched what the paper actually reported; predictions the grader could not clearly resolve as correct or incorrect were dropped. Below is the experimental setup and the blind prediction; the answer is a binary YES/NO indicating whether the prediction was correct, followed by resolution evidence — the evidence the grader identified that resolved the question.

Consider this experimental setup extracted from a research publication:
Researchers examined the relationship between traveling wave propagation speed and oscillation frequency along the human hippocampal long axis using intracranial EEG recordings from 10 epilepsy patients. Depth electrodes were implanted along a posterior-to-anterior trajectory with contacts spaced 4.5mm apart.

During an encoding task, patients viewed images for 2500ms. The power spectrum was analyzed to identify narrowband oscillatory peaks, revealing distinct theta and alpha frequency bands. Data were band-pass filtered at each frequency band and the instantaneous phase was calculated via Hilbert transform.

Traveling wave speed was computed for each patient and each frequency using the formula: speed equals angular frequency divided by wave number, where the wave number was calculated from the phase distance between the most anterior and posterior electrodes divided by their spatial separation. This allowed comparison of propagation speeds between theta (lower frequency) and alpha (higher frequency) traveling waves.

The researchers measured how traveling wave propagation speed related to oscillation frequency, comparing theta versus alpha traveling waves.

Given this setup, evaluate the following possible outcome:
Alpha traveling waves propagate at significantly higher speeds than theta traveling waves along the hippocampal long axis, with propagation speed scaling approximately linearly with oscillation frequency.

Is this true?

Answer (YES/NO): YES